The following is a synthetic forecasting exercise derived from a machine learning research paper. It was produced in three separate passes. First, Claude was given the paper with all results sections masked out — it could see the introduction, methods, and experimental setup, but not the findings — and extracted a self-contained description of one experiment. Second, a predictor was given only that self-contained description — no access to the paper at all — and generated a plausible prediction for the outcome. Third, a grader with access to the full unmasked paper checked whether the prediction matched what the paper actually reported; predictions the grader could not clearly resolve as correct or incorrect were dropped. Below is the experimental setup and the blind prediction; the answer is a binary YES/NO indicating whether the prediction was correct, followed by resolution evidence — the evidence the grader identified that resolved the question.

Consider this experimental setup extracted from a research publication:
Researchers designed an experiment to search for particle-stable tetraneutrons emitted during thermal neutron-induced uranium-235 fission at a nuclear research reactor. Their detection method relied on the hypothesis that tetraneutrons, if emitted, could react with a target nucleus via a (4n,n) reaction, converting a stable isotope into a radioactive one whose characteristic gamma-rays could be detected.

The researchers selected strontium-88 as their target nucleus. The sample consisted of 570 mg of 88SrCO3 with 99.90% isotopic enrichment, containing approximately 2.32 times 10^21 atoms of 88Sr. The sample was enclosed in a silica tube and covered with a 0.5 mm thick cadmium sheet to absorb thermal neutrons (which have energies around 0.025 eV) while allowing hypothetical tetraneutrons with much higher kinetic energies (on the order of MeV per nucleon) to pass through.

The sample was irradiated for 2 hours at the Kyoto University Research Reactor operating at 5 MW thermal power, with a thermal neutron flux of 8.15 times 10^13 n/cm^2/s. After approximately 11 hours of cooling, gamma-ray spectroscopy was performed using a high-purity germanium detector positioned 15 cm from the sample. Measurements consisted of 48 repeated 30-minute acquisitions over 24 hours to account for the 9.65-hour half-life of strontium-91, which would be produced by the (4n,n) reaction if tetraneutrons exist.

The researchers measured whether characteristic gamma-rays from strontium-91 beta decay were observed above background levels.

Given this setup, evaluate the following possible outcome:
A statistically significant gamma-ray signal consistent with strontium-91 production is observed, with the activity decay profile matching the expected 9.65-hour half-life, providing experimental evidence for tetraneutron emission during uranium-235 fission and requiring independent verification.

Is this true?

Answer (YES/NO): NO